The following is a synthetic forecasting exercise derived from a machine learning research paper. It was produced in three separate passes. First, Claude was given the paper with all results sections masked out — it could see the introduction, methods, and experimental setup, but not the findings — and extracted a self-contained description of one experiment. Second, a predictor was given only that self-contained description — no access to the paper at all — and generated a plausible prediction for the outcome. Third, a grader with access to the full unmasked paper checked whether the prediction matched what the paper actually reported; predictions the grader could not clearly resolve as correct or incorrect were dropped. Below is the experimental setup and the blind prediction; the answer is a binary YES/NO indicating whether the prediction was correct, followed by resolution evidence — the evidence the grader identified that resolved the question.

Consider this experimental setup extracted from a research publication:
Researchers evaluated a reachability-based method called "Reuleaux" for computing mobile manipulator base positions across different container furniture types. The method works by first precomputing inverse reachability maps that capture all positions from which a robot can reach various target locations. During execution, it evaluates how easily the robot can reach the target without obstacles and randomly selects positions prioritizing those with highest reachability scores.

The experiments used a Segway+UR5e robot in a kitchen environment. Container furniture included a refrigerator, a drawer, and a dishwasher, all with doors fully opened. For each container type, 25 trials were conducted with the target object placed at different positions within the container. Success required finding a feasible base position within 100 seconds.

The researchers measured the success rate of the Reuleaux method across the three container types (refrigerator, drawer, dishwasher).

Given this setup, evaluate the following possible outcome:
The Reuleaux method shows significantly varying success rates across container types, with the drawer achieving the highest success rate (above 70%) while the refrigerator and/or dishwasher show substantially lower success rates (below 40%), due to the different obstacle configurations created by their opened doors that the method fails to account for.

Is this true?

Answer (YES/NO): NO